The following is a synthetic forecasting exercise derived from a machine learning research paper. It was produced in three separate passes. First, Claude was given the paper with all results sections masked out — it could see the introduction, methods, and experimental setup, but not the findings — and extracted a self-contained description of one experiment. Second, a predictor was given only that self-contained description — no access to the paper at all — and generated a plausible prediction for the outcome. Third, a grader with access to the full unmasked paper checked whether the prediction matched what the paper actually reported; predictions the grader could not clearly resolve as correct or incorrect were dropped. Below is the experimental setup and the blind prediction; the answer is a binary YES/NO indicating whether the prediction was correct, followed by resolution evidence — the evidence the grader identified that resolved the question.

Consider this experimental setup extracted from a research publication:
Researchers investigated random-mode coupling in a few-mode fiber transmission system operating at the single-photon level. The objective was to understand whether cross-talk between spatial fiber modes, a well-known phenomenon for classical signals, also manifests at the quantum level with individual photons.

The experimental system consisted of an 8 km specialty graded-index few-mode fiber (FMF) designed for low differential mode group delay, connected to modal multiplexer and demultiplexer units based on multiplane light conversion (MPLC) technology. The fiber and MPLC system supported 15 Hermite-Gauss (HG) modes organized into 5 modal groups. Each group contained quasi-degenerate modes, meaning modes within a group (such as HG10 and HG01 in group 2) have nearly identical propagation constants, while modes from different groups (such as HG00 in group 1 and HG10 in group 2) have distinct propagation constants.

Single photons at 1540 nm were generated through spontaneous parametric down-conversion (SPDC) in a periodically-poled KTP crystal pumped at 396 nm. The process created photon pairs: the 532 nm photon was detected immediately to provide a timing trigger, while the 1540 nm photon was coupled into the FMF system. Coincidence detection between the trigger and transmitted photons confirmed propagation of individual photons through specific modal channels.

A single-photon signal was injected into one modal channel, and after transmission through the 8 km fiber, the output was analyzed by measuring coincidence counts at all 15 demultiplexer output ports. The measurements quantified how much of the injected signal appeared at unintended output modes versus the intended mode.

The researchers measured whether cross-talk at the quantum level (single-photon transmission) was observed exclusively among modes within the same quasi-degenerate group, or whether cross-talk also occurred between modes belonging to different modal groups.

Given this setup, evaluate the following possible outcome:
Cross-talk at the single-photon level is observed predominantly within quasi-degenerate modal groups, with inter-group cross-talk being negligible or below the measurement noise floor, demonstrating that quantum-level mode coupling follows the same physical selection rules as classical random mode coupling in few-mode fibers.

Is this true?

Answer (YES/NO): NO